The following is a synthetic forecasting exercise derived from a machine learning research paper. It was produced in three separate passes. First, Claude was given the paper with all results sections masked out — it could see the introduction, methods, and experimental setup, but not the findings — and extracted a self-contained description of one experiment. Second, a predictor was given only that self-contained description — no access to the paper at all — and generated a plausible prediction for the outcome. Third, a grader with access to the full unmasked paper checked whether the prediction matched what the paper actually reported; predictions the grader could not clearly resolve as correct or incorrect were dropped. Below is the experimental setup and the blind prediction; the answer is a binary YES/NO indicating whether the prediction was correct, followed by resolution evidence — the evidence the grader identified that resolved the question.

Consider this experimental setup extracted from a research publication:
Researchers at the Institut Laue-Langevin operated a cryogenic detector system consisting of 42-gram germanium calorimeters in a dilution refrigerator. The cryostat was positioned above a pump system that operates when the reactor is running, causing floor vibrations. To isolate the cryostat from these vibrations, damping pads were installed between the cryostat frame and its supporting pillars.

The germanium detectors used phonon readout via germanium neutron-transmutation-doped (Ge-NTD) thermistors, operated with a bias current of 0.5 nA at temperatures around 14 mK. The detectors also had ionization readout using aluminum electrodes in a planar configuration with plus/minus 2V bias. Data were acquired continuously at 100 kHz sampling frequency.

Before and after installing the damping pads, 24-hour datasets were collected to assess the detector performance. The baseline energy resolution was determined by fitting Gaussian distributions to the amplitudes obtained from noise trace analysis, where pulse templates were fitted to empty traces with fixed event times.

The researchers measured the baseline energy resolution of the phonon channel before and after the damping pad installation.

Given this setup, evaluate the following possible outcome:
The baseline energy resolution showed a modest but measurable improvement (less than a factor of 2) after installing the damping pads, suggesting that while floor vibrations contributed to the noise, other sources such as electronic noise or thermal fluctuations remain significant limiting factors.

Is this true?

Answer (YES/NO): YES